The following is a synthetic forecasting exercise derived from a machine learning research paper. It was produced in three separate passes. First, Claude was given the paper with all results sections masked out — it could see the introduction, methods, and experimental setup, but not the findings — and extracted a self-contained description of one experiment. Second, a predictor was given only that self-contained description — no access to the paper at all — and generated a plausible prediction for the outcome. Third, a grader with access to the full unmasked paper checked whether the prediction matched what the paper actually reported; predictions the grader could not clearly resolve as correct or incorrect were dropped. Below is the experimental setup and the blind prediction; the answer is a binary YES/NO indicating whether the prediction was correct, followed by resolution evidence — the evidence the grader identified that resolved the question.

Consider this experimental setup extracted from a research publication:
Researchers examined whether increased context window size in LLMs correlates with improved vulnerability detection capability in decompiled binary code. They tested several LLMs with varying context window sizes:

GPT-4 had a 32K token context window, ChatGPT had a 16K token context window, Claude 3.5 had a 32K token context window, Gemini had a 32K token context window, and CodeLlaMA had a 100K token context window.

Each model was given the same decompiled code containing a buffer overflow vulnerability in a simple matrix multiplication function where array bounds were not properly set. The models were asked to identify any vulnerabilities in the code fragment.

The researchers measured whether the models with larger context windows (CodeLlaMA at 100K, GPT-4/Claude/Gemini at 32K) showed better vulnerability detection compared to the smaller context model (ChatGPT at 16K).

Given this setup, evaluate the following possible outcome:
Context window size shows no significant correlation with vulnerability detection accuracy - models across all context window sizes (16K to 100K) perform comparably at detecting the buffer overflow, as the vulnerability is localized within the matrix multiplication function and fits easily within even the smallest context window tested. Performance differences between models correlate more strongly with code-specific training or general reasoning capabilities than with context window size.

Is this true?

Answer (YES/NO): YES